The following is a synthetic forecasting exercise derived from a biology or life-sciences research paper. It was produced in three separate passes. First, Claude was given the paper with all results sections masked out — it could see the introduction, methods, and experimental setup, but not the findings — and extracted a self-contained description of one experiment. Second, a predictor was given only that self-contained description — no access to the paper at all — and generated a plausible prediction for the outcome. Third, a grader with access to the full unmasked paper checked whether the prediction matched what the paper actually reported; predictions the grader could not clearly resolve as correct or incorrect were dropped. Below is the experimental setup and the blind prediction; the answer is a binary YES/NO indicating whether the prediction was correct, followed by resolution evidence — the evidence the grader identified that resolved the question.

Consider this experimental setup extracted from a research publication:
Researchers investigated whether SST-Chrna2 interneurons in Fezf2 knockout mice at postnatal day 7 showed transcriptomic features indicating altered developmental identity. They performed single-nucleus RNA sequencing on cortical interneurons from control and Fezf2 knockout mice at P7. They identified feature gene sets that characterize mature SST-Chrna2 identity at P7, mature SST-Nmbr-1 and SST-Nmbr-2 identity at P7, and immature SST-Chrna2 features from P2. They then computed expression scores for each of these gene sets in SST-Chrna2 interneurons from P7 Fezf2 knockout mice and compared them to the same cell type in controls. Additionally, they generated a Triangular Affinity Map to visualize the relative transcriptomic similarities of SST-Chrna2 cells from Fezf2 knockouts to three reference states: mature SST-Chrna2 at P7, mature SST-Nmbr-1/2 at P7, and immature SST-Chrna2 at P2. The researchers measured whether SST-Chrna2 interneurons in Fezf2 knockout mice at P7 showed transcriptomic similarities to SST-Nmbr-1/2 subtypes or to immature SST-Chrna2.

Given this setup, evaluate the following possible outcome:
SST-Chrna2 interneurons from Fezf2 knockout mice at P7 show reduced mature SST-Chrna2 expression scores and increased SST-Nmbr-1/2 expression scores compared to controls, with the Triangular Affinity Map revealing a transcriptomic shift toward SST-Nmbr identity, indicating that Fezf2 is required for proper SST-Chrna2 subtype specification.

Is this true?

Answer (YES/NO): NO